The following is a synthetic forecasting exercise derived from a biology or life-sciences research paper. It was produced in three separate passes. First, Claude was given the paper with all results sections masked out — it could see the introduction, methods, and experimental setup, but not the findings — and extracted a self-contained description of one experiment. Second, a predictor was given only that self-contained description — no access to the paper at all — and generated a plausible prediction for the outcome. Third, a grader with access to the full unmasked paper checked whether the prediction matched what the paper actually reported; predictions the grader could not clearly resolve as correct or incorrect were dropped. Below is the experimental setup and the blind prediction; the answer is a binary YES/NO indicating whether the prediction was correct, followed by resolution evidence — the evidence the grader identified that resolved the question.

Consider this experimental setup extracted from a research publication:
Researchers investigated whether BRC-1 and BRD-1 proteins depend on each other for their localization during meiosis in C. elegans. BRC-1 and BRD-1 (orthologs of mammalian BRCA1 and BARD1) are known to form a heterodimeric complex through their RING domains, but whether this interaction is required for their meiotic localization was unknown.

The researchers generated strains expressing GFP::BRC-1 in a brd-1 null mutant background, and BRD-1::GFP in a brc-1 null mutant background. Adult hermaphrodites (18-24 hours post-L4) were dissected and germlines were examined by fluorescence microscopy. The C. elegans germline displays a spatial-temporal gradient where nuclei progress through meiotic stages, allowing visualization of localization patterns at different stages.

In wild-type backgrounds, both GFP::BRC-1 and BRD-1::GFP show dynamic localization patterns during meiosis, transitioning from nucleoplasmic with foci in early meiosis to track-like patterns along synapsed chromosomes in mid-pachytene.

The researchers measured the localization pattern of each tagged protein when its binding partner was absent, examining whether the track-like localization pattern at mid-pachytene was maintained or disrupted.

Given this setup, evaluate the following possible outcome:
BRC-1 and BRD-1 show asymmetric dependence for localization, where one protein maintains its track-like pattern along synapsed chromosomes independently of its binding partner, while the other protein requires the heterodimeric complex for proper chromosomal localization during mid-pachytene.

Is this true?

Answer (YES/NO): YES